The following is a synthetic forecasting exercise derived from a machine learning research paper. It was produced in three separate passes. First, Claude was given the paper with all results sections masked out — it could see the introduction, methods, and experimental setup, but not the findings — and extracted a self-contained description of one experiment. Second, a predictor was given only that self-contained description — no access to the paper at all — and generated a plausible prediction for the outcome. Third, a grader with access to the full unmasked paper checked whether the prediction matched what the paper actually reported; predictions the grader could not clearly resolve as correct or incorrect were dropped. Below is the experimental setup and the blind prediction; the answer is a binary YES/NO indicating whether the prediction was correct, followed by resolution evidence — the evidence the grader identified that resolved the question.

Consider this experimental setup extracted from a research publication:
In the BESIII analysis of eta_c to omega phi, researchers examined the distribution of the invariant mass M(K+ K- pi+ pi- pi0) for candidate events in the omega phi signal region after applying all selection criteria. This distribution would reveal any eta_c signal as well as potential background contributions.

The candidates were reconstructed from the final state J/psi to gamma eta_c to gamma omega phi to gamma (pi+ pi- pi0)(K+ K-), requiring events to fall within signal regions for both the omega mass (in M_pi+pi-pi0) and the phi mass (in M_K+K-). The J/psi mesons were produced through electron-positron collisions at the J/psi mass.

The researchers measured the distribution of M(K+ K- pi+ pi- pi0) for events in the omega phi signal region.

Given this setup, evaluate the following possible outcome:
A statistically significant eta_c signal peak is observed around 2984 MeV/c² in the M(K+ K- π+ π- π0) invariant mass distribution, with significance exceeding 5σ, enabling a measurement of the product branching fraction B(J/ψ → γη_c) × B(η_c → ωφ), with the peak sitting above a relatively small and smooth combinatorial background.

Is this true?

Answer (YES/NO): NO